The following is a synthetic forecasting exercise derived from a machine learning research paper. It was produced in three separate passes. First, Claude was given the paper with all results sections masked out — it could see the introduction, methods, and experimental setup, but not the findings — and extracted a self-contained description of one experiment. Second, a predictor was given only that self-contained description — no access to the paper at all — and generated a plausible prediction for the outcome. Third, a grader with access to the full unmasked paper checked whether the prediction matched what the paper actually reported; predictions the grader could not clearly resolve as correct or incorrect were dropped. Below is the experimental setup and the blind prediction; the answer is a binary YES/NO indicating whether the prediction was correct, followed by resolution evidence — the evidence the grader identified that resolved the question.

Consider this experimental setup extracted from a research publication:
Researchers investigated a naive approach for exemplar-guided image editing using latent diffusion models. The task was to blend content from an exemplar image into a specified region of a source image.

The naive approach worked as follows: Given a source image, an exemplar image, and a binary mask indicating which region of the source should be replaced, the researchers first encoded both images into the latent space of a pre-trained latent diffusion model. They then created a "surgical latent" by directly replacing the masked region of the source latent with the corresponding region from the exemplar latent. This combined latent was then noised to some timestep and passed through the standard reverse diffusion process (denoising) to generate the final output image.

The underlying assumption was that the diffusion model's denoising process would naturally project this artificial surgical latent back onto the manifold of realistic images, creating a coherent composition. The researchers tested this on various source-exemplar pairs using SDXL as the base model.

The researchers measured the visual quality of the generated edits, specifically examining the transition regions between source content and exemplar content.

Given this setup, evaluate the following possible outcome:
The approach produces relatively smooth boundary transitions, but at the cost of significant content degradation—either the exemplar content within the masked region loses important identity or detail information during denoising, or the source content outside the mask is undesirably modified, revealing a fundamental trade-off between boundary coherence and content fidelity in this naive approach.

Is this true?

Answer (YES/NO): NO